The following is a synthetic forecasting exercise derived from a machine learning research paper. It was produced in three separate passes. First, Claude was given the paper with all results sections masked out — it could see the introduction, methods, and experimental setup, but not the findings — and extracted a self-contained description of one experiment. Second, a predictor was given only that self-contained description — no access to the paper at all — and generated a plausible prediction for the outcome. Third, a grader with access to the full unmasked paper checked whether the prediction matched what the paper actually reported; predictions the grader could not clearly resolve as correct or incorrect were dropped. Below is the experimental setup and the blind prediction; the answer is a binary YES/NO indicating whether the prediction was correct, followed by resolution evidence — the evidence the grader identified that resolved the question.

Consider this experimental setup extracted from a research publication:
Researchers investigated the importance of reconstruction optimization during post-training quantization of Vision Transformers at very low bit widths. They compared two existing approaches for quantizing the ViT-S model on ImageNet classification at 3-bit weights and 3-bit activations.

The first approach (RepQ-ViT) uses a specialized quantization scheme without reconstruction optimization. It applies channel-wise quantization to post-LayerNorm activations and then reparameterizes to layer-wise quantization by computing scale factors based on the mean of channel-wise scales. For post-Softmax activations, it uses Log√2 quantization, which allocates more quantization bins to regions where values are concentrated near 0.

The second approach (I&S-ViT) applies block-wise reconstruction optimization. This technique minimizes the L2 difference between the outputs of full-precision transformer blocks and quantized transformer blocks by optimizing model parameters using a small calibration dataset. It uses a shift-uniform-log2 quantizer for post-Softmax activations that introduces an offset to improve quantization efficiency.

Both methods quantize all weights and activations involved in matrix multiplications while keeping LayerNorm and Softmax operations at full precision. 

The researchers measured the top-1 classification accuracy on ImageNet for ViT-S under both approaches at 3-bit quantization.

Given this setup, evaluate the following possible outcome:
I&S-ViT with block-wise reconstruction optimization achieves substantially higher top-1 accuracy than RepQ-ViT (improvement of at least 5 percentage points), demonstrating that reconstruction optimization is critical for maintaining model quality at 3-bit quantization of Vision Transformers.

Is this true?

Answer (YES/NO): YES